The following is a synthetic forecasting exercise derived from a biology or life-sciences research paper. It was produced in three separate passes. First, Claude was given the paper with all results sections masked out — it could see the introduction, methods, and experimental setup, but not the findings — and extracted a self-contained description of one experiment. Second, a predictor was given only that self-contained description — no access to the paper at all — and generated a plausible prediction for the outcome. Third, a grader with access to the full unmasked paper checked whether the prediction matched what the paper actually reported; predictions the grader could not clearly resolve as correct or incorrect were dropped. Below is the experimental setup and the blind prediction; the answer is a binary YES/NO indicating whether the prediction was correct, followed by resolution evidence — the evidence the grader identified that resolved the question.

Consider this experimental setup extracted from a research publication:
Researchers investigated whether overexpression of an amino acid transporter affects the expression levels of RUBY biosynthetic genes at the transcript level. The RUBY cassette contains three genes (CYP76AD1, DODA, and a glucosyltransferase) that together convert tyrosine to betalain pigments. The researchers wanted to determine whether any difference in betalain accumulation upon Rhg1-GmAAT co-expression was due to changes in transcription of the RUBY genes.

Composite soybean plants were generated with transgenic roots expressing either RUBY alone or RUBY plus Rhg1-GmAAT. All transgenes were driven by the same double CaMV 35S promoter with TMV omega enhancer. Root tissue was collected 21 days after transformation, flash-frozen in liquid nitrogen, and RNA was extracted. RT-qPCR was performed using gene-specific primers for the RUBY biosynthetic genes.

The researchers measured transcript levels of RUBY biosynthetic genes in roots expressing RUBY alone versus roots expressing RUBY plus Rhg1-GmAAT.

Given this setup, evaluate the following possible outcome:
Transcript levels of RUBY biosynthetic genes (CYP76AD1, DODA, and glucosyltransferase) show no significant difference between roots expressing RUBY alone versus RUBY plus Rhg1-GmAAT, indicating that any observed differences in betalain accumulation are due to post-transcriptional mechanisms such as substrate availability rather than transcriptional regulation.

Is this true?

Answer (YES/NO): YES